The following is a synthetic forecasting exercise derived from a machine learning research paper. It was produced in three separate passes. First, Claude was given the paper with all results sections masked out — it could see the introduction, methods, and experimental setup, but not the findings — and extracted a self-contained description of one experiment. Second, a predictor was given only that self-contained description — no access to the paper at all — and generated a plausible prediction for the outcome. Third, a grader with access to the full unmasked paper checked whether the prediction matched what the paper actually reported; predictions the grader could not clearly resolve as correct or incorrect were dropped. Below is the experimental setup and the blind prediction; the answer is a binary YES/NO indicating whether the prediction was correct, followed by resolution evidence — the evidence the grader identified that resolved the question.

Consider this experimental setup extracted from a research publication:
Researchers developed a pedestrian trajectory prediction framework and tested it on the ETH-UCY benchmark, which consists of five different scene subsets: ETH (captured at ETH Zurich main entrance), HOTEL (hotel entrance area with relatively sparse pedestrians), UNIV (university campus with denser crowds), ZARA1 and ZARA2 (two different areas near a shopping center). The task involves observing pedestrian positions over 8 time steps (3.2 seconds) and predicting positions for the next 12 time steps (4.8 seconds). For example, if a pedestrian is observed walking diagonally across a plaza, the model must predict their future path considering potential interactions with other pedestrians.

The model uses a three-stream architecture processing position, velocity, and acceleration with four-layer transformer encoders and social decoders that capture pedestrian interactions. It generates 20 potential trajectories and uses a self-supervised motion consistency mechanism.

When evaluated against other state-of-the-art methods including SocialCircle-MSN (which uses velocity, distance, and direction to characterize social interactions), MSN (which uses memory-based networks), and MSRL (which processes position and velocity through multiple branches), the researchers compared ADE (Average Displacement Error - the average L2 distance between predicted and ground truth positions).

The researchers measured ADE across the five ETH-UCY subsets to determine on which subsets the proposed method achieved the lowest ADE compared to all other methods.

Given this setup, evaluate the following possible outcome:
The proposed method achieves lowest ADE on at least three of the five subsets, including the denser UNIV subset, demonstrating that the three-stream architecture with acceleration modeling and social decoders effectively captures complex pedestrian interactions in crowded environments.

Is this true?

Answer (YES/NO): YES